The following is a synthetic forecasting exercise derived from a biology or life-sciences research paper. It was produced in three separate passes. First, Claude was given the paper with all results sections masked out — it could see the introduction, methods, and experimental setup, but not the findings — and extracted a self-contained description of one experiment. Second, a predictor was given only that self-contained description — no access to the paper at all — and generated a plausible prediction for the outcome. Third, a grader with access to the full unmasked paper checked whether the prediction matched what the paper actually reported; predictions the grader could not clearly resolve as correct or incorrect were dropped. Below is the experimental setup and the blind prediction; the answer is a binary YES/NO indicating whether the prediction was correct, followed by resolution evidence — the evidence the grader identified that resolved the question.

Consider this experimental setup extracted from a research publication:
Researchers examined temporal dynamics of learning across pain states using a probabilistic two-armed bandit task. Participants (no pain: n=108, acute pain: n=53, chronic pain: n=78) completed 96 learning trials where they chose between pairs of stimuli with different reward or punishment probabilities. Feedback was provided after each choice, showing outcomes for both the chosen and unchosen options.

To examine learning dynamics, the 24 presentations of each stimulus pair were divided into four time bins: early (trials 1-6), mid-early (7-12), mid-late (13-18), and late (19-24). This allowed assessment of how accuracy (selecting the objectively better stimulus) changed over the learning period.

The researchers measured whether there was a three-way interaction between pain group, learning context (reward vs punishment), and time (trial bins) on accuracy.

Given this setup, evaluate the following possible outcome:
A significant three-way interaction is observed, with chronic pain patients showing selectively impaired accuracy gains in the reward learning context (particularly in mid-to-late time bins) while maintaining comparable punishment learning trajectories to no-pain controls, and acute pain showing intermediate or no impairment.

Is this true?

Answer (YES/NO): NO